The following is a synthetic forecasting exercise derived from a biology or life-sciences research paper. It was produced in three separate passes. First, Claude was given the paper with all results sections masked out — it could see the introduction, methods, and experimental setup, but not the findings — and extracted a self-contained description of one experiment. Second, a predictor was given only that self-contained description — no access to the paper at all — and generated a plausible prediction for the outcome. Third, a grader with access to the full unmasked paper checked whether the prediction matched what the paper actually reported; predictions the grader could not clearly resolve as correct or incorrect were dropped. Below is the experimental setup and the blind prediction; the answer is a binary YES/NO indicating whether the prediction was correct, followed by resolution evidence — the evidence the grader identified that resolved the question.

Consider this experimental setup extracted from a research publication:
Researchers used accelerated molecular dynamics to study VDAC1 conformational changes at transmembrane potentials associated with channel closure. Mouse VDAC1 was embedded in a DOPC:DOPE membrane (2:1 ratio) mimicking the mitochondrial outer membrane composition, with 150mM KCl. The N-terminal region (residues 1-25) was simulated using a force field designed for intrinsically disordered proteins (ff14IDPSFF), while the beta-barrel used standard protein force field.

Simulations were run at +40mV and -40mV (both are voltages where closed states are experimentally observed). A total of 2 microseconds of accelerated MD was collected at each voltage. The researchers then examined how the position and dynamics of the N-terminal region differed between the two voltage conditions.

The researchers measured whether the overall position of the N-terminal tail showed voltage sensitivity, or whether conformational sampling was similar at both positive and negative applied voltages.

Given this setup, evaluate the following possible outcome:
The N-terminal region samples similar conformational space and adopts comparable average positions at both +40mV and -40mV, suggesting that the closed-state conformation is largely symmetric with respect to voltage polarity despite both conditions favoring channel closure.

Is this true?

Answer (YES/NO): NO